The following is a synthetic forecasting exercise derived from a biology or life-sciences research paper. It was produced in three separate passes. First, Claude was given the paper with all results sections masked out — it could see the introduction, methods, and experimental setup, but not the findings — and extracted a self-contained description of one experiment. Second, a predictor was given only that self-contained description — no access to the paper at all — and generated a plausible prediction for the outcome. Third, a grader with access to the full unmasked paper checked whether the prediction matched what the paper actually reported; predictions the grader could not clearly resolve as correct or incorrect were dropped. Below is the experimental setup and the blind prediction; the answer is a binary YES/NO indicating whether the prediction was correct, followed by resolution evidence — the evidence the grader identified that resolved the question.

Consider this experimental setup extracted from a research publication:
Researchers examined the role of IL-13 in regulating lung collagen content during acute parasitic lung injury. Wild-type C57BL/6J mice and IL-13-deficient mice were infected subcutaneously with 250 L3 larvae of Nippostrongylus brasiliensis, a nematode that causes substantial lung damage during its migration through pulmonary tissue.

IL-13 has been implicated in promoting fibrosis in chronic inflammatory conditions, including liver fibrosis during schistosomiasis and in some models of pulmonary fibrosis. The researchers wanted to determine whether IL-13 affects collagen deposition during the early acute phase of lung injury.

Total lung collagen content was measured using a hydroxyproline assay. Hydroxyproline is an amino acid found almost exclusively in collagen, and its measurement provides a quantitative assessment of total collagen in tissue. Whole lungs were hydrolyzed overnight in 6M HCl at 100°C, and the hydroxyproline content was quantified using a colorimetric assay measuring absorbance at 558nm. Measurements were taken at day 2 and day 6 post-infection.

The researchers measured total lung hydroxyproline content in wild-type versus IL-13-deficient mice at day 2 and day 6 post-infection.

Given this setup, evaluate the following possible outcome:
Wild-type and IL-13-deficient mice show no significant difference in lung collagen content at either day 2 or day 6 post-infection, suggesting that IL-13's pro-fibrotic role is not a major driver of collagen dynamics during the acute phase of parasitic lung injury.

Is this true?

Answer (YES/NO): YES